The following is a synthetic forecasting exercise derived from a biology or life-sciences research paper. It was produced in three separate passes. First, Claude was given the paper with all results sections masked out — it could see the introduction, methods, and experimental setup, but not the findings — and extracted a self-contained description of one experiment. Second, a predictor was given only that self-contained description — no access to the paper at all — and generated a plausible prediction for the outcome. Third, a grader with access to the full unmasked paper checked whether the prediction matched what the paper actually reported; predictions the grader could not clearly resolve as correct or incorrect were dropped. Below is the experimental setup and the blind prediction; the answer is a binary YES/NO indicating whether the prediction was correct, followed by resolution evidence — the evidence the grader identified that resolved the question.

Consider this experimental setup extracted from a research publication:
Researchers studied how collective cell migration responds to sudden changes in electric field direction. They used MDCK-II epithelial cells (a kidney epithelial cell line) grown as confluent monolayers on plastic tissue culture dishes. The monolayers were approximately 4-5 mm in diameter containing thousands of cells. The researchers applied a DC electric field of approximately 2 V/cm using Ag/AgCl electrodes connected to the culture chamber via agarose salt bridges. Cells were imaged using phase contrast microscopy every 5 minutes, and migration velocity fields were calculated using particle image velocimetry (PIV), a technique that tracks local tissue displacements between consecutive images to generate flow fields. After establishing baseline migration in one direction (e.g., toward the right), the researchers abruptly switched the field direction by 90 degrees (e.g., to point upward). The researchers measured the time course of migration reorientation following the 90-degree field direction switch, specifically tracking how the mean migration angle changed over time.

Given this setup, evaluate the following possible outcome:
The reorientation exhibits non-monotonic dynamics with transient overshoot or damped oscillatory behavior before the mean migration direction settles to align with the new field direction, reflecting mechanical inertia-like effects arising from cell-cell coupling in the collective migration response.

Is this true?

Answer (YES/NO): NO